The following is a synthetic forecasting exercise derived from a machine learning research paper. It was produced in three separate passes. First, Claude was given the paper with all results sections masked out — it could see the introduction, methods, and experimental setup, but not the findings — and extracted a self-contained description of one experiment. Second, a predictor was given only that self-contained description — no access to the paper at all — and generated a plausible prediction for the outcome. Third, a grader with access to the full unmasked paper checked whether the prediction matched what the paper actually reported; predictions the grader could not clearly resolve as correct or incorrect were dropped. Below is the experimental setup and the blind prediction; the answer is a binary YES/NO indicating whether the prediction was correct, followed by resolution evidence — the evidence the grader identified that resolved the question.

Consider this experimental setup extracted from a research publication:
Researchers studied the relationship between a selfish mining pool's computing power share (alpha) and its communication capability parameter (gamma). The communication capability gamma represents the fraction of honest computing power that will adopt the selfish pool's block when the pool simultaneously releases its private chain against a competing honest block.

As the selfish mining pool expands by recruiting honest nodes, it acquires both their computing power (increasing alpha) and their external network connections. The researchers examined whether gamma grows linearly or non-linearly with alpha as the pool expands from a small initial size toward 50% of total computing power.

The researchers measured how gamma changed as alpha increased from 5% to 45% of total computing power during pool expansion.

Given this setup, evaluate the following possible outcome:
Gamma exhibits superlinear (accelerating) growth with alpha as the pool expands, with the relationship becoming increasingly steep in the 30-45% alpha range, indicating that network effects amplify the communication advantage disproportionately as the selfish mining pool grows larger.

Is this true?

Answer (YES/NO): NO